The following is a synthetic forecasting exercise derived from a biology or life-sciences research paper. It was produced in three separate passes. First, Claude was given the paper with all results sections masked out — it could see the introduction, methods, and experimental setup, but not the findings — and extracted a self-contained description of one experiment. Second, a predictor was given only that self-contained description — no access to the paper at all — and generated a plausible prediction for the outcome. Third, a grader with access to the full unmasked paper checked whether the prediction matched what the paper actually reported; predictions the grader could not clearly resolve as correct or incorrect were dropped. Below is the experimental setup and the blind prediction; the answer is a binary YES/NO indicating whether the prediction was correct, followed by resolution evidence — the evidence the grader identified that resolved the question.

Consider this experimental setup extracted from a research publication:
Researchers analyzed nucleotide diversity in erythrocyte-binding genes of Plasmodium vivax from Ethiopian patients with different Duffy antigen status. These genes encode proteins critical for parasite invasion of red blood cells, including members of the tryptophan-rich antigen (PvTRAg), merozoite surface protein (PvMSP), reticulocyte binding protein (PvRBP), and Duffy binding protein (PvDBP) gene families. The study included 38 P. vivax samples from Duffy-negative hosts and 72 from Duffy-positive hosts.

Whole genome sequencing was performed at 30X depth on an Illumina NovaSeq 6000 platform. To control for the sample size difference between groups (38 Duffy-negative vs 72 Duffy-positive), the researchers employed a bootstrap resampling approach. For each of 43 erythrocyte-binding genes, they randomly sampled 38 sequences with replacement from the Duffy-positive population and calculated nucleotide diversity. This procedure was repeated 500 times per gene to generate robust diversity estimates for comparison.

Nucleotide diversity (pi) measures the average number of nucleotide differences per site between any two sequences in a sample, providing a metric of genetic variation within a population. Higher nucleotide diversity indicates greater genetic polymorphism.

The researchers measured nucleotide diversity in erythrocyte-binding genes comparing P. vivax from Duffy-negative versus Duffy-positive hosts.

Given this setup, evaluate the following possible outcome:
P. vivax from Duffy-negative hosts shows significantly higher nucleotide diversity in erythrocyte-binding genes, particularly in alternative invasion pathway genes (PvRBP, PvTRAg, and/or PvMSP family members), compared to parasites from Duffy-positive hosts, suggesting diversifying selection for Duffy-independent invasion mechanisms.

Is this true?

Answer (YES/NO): NO